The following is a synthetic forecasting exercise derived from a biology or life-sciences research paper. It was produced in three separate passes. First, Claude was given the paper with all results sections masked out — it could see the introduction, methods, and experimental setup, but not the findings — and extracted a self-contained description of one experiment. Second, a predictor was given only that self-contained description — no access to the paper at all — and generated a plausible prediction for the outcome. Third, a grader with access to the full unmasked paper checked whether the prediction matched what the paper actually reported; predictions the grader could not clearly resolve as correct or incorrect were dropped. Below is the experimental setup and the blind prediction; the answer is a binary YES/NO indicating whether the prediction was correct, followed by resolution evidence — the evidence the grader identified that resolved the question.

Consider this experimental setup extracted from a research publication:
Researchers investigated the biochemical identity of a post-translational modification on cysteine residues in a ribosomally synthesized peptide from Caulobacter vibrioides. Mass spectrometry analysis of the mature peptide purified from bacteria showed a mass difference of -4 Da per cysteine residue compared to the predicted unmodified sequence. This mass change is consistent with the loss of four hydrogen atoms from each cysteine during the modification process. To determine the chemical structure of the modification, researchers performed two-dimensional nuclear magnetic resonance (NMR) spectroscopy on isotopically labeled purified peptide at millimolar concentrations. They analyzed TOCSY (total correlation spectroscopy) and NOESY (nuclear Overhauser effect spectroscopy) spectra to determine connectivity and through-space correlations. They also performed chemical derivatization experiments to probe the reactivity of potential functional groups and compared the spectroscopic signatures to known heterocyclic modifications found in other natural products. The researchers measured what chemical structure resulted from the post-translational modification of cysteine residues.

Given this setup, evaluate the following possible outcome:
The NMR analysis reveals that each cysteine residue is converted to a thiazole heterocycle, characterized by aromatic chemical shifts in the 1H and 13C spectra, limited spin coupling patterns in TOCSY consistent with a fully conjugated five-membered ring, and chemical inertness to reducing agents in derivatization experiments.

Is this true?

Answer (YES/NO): NO